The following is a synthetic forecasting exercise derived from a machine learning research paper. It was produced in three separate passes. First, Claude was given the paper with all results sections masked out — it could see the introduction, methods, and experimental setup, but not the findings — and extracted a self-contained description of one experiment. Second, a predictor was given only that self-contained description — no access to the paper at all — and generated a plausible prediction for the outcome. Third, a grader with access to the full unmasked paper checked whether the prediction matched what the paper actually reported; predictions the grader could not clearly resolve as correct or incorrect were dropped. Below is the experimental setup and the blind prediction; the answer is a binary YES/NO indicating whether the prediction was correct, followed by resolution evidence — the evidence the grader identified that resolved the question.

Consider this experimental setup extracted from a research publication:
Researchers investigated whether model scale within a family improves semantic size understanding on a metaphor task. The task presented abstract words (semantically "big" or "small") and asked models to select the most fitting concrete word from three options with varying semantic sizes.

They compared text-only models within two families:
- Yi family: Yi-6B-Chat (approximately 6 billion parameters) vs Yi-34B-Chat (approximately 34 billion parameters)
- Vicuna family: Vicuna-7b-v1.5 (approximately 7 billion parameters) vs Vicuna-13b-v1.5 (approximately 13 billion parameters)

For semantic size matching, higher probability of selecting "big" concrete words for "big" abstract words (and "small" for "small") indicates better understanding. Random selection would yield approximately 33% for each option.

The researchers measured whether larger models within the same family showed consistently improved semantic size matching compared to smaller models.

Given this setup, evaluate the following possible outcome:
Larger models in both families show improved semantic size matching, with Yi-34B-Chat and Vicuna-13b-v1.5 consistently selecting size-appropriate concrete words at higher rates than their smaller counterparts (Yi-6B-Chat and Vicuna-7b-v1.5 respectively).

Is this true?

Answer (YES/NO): NO